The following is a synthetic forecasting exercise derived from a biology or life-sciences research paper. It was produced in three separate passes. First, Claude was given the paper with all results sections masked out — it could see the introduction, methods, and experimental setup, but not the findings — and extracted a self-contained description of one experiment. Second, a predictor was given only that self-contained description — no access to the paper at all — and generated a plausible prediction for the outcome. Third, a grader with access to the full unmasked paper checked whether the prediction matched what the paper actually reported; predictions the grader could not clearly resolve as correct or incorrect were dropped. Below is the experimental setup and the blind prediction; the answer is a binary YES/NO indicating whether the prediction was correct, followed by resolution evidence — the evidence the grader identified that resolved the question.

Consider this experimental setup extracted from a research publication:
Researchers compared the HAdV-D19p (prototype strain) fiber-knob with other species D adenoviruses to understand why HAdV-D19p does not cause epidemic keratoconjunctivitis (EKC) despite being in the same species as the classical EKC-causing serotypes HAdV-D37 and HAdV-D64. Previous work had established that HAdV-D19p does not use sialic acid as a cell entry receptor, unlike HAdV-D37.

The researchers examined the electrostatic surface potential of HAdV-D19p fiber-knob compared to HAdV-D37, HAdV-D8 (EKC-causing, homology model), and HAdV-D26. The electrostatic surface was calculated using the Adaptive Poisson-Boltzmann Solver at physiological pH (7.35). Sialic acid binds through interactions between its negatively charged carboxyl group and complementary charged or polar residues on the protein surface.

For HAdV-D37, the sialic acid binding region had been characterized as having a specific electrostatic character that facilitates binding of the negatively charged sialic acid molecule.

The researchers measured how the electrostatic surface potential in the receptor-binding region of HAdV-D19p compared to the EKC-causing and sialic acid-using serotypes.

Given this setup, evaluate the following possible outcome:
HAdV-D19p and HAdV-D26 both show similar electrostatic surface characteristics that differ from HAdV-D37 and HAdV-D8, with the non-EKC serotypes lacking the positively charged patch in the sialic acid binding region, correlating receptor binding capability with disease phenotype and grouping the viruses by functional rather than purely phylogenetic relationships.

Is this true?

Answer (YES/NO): NO